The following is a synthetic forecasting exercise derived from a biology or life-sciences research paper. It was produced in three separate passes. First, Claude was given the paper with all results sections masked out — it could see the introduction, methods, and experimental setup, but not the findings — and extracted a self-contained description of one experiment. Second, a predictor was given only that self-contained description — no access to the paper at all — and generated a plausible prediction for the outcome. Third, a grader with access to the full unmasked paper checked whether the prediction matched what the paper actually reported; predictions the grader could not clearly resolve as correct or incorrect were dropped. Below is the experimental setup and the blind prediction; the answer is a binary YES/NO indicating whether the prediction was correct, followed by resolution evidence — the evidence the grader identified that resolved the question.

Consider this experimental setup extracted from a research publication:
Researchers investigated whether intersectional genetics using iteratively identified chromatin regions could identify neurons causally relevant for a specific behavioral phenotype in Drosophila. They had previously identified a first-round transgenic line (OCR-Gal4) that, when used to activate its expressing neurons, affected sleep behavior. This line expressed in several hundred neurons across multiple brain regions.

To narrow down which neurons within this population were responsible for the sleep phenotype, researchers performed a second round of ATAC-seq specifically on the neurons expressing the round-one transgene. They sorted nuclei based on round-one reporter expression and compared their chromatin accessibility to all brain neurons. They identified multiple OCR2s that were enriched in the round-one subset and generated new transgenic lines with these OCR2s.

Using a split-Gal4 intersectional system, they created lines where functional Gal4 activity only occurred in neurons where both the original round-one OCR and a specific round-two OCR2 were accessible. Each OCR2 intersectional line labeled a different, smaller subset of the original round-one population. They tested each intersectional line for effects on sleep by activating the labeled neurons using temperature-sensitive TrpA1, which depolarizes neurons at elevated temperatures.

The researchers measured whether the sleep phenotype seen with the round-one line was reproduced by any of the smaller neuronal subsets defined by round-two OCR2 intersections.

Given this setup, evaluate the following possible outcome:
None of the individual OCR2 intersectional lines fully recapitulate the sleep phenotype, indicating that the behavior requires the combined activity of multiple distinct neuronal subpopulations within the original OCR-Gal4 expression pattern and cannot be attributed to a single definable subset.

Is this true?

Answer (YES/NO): NO